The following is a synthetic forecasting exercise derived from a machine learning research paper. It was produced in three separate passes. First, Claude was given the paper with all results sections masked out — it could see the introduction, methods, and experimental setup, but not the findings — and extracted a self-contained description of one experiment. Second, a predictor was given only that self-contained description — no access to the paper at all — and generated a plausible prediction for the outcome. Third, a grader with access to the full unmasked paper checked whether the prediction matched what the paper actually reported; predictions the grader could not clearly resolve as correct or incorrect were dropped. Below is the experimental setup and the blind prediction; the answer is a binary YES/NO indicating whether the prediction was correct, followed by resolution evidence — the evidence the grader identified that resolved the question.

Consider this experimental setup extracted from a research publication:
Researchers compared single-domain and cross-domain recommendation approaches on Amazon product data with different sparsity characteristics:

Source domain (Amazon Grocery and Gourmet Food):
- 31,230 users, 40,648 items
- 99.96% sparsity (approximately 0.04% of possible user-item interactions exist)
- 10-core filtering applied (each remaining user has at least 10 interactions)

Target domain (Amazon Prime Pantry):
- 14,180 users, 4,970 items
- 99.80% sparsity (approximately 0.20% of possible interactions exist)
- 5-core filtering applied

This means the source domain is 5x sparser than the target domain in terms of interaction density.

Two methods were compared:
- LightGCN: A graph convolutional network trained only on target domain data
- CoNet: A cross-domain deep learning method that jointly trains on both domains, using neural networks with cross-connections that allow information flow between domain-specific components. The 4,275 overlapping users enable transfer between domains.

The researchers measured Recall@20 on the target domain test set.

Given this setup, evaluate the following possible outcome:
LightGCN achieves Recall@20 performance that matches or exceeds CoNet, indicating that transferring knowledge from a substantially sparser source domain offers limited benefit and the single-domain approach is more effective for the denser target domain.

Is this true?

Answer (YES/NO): YES